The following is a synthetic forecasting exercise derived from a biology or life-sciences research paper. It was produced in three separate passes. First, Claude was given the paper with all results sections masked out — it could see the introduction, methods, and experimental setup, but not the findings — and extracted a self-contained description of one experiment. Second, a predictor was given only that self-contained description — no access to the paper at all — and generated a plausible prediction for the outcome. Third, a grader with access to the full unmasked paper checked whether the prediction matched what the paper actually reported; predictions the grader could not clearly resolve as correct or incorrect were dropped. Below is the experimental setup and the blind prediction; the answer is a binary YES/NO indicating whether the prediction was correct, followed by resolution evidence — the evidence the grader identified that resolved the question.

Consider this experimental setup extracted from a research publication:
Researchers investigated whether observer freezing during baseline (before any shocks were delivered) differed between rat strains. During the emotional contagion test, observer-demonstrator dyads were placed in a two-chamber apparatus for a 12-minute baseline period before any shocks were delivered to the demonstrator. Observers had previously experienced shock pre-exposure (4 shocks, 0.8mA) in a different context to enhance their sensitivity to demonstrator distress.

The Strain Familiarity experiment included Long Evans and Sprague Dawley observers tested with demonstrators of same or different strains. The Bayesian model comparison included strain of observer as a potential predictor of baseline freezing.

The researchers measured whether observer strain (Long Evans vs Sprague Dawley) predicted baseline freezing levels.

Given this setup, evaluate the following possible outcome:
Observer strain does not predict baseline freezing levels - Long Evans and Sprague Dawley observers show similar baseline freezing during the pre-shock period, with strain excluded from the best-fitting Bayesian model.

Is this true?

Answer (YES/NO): NO